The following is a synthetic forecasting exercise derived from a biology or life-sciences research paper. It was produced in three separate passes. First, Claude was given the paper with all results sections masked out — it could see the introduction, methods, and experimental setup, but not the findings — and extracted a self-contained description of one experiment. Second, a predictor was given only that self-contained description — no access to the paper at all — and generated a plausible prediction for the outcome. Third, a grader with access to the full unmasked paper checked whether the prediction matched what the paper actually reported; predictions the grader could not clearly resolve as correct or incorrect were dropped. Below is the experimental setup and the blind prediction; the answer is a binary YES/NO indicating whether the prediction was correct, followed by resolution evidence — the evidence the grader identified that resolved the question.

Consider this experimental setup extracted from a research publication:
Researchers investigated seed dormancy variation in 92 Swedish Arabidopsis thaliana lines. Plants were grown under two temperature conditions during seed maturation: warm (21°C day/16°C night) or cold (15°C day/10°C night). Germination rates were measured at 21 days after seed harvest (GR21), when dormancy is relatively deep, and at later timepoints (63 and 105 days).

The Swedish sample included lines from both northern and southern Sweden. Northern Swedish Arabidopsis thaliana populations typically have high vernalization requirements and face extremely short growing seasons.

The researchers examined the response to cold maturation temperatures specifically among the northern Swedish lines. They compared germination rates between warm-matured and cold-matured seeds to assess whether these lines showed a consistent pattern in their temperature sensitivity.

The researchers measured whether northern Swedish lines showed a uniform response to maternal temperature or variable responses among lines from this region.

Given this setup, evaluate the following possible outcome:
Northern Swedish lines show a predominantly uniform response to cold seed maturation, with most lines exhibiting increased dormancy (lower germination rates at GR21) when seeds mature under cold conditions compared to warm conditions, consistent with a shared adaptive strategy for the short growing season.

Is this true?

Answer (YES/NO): NO